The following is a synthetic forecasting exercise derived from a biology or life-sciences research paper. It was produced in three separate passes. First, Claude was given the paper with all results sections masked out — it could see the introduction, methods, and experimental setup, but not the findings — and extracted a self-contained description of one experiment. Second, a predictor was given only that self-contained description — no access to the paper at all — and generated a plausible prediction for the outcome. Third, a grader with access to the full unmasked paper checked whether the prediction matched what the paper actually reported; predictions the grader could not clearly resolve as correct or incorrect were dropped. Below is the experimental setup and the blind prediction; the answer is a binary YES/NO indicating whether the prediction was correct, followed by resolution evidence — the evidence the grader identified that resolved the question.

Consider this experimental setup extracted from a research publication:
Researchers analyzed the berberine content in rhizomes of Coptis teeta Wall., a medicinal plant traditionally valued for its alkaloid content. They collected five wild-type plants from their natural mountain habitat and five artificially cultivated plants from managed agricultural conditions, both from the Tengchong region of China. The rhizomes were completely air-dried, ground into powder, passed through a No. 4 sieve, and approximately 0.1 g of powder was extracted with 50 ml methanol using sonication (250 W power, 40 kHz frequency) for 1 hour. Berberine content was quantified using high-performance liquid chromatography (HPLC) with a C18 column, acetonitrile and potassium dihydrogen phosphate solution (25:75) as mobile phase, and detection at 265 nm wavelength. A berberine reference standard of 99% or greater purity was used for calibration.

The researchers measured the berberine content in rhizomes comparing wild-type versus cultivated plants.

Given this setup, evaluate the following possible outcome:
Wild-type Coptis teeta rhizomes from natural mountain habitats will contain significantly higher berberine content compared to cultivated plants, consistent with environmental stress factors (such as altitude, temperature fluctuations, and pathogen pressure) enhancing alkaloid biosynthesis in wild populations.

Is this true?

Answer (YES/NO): YES